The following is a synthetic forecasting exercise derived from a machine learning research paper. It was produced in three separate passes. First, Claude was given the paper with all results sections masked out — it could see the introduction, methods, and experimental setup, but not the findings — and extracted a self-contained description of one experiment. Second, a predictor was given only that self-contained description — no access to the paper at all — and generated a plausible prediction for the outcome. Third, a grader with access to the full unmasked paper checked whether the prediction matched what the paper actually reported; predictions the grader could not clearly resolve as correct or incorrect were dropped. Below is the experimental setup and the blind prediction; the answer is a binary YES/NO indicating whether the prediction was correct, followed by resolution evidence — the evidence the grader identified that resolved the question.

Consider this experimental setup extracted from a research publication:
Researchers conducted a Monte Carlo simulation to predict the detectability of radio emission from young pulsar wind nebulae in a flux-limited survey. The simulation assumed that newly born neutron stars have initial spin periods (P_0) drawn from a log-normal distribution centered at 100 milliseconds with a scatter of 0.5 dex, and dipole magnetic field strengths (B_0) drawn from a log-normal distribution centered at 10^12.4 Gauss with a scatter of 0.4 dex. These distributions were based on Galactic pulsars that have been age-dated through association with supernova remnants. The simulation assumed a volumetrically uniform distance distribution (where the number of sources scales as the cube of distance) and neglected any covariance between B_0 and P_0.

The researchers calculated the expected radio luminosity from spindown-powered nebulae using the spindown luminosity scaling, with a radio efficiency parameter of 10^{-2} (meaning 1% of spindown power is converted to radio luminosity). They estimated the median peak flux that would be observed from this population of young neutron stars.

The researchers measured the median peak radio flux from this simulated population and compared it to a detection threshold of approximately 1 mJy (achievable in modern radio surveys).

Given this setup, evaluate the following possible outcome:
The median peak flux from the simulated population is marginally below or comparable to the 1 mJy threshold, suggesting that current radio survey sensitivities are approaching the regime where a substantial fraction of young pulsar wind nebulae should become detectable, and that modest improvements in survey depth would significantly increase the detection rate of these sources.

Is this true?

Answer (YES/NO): NO